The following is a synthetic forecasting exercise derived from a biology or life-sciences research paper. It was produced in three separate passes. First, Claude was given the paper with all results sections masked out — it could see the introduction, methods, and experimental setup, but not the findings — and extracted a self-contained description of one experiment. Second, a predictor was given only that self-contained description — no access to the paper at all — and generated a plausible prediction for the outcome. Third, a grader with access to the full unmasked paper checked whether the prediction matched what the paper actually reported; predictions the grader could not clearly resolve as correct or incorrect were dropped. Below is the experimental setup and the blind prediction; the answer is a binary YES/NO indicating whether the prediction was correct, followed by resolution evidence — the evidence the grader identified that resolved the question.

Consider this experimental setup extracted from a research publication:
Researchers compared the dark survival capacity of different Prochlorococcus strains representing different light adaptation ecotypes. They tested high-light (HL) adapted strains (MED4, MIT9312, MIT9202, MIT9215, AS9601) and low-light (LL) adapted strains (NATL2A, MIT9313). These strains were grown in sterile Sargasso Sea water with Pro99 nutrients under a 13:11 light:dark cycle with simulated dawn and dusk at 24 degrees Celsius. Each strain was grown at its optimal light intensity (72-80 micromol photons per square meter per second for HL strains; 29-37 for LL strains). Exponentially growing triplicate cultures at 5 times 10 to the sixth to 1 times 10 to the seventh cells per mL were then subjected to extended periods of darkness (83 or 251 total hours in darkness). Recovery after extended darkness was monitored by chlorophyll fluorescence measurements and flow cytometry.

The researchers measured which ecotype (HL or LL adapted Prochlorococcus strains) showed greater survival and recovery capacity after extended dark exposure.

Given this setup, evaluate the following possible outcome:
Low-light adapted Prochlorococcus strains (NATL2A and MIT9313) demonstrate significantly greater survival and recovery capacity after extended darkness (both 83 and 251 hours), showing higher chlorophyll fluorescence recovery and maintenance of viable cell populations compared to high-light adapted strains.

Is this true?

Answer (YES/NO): NO